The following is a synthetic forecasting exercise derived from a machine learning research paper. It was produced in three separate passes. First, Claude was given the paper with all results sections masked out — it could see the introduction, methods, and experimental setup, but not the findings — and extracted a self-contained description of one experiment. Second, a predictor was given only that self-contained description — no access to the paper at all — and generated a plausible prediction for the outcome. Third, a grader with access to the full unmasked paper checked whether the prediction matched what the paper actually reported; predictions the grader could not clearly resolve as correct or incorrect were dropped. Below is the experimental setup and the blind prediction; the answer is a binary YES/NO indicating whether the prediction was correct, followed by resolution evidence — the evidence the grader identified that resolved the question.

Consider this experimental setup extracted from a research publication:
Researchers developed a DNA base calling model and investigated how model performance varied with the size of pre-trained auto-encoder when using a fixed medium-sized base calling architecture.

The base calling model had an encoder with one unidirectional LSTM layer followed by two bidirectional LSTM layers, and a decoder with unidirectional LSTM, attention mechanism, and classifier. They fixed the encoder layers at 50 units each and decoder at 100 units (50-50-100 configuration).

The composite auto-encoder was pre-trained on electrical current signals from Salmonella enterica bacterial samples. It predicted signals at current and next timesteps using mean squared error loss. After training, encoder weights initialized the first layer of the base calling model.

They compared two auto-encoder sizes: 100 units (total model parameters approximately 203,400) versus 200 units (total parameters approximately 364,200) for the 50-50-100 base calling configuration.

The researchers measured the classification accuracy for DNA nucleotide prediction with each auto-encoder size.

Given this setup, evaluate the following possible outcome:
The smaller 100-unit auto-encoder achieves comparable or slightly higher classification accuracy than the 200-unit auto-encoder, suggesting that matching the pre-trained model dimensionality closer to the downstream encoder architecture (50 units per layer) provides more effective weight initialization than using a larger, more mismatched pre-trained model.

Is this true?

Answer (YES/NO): NO